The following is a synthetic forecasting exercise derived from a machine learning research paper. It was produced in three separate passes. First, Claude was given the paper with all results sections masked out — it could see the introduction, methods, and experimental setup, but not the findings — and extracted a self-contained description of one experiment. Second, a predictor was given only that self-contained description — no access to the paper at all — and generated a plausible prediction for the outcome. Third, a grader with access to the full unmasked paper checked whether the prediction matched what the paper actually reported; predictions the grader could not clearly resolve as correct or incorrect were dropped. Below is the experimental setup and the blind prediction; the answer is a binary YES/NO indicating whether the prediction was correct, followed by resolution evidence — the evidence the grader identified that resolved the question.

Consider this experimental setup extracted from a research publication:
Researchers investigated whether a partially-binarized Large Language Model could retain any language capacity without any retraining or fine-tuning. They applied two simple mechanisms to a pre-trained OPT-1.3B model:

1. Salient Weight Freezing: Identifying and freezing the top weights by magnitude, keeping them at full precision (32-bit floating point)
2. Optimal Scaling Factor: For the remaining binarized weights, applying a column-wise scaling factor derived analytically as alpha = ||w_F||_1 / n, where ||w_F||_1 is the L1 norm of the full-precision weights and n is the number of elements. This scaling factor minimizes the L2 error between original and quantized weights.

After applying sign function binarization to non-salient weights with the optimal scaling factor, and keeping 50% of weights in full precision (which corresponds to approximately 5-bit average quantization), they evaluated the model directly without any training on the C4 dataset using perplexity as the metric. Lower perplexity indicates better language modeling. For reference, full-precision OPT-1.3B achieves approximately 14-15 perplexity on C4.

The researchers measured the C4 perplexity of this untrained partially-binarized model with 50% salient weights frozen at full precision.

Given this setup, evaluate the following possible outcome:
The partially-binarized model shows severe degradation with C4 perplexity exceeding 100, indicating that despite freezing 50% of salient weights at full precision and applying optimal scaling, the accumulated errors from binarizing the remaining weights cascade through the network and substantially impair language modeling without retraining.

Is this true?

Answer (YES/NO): NO